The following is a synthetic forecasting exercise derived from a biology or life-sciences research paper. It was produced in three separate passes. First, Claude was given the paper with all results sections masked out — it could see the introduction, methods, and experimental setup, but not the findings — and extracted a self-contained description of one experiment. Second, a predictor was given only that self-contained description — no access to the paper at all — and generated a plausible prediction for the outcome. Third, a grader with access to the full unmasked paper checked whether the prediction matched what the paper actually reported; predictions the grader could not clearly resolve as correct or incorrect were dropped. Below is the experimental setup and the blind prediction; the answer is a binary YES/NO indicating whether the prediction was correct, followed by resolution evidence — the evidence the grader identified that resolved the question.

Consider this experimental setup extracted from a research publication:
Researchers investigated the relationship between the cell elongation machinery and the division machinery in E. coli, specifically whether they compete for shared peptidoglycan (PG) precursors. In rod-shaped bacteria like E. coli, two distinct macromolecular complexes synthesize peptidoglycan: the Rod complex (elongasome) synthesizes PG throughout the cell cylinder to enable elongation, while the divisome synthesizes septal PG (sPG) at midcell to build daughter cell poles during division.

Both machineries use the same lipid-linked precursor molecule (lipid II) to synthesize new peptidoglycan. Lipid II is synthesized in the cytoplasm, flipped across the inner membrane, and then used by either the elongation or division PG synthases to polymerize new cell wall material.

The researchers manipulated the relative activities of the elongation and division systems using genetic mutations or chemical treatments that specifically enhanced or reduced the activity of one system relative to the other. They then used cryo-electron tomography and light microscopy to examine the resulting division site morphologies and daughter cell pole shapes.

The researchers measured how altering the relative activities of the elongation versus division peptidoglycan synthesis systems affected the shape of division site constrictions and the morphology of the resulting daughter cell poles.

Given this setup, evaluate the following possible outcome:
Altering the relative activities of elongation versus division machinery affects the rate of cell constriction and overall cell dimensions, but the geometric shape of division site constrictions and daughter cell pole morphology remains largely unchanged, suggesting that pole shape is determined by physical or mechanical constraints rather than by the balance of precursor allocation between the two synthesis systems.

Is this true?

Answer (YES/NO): NO